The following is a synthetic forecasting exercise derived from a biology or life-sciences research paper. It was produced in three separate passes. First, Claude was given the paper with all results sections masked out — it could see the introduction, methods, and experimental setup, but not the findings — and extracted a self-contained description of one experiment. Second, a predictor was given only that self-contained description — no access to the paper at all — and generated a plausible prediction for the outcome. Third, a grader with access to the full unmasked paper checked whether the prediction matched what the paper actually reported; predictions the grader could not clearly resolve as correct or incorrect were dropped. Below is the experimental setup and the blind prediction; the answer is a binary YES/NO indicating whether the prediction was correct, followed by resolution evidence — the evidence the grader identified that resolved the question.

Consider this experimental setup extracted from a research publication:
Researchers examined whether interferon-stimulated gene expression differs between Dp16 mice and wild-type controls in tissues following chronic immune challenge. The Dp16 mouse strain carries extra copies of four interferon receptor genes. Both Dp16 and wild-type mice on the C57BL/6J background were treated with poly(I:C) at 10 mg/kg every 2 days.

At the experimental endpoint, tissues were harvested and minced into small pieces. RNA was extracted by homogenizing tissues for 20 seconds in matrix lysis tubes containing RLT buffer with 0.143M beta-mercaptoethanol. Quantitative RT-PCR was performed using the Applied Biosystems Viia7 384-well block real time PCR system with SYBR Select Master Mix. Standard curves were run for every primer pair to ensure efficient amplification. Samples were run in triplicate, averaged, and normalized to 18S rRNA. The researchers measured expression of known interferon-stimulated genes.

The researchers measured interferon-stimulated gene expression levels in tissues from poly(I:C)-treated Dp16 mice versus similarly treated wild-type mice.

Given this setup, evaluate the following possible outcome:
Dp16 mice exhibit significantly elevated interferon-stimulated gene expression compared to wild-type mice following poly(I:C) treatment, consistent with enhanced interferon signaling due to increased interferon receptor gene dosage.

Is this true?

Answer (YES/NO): YES